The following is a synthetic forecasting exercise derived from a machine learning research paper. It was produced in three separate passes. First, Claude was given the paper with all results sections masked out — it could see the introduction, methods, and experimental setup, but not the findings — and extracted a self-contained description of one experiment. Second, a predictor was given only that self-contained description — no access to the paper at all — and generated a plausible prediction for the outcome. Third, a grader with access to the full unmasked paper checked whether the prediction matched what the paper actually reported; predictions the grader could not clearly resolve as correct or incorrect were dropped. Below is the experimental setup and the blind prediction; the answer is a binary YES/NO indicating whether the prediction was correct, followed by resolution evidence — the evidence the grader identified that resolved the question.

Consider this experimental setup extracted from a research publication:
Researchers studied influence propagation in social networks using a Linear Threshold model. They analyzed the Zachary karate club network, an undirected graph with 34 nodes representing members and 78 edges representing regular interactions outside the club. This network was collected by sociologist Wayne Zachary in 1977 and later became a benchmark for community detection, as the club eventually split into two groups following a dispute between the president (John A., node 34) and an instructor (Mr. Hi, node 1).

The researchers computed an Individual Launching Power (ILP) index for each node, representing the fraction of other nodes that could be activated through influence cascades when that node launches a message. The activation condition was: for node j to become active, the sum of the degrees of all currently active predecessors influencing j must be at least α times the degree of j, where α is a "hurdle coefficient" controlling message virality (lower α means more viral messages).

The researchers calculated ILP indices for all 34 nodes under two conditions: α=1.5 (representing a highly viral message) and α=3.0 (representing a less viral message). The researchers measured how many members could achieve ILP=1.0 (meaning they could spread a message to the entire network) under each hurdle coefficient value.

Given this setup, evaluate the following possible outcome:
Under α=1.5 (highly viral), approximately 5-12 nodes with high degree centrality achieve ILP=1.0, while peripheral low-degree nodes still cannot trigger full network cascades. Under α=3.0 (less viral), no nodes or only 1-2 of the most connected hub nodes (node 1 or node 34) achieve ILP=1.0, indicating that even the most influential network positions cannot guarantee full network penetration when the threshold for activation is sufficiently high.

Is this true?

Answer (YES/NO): NO